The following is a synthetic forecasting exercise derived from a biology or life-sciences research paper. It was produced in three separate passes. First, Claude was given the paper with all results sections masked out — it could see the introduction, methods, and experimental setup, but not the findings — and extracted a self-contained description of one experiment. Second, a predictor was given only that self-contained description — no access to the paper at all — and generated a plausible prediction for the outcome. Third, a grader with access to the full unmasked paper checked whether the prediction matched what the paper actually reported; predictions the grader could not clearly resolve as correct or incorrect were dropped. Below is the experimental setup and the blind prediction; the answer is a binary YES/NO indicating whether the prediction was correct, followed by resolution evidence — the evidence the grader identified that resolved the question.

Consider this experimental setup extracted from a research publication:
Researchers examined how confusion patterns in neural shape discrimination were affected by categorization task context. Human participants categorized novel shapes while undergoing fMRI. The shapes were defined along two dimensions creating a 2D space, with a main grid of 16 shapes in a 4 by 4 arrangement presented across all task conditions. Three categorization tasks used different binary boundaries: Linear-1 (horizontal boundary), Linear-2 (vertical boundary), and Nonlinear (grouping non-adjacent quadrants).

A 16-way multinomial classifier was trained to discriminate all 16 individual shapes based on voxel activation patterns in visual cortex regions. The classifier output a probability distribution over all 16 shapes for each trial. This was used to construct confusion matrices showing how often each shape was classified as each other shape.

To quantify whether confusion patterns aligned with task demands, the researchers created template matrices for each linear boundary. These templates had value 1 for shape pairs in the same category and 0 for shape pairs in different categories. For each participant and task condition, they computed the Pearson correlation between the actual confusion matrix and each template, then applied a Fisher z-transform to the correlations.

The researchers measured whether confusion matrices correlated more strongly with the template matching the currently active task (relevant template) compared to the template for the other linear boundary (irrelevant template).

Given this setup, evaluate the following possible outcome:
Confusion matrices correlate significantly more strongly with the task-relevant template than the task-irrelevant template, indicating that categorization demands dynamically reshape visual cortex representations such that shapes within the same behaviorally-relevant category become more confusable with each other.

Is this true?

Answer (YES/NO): NO